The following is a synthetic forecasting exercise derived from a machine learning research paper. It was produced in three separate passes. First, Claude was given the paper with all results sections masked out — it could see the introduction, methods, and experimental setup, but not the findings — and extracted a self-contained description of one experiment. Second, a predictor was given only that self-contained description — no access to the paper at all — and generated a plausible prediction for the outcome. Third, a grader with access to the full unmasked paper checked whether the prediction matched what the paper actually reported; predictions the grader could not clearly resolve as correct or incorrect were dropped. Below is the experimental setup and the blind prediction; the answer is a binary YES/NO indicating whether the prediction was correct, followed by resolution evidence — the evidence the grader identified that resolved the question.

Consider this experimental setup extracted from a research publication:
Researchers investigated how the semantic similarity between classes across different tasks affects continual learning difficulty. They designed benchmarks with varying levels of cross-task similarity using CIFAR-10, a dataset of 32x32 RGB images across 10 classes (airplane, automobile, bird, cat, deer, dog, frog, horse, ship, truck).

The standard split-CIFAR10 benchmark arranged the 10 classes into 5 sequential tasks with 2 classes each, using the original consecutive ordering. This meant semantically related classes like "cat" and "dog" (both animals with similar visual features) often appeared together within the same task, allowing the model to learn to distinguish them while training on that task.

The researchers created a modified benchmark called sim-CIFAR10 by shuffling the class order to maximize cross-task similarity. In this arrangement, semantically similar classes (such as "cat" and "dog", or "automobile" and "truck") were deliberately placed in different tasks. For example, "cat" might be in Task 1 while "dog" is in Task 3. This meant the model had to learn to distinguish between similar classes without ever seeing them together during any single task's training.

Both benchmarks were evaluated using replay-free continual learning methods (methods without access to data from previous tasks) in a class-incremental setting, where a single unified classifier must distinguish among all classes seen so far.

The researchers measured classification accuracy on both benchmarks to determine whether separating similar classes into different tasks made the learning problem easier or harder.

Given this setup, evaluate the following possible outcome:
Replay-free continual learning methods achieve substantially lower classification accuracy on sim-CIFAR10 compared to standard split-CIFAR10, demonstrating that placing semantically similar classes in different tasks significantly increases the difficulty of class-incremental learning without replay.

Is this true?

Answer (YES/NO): YES